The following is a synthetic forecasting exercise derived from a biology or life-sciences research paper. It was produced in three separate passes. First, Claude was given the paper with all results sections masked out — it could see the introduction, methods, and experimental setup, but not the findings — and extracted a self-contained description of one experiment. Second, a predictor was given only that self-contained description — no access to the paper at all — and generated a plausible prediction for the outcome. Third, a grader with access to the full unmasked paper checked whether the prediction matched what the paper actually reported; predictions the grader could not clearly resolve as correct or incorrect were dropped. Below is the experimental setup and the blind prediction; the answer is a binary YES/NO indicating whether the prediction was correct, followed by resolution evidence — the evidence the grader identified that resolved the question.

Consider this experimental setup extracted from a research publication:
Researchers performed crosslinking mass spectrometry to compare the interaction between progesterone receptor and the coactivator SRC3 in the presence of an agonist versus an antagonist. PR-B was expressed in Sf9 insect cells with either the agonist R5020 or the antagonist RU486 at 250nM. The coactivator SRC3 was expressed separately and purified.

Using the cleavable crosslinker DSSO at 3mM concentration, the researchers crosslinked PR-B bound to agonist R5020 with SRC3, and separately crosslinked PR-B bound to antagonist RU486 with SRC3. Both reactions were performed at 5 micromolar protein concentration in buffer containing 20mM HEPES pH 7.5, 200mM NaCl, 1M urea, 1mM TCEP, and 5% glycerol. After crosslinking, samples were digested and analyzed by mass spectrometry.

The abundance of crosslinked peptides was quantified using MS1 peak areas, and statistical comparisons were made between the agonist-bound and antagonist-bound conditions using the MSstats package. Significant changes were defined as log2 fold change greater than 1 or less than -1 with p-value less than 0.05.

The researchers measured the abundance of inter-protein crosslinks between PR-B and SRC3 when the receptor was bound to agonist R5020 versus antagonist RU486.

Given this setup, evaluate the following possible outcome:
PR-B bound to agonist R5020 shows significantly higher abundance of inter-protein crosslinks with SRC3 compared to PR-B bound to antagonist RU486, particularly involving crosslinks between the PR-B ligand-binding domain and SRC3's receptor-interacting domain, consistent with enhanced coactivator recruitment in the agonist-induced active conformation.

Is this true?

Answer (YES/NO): NO